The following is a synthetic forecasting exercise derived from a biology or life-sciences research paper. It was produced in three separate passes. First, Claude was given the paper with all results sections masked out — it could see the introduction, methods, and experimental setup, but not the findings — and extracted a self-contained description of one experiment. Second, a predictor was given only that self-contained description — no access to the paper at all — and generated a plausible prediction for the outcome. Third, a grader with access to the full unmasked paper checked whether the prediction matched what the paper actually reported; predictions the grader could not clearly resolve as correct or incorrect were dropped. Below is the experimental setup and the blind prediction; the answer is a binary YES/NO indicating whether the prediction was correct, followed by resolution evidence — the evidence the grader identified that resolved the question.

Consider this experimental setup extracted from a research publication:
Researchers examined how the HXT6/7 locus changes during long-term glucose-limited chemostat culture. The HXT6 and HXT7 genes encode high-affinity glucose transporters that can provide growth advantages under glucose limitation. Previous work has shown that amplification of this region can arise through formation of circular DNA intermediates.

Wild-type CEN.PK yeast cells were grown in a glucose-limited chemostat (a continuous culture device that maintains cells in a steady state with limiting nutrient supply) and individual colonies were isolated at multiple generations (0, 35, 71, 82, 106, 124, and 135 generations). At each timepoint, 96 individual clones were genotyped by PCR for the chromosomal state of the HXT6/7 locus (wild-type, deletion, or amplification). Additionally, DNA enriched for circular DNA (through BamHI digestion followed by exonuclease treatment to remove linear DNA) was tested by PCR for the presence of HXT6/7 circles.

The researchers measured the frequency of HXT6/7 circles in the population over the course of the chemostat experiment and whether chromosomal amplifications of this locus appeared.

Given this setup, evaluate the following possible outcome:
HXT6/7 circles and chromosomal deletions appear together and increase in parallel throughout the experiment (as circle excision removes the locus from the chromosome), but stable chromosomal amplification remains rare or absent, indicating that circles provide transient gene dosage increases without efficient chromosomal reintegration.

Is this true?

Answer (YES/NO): NO